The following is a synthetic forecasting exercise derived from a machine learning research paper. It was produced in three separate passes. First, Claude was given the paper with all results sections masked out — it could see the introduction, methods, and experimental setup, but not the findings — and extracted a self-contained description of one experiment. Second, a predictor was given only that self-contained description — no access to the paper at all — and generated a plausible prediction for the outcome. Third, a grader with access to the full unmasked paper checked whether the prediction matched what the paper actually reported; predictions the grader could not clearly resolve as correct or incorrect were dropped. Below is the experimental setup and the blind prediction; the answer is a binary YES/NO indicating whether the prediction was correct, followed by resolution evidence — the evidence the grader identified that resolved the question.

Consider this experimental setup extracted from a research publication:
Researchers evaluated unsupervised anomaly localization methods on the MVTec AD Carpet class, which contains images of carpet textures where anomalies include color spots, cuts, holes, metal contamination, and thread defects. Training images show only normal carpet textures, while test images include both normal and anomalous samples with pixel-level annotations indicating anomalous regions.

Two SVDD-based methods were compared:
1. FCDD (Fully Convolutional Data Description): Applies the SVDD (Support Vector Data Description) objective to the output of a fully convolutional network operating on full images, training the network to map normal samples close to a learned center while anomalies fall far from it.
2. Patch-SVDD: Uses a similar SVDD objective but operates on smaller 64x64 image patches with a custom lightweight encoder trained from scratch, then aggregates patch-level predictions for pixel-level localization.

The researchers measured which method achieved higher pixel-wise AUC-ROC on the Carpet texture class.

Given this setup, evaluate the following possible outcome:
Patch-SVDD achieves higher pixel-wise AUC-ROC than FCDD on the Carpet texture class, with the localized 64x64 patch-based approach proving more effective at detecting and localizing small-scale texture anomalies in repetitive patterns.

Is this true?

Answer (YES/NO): NO